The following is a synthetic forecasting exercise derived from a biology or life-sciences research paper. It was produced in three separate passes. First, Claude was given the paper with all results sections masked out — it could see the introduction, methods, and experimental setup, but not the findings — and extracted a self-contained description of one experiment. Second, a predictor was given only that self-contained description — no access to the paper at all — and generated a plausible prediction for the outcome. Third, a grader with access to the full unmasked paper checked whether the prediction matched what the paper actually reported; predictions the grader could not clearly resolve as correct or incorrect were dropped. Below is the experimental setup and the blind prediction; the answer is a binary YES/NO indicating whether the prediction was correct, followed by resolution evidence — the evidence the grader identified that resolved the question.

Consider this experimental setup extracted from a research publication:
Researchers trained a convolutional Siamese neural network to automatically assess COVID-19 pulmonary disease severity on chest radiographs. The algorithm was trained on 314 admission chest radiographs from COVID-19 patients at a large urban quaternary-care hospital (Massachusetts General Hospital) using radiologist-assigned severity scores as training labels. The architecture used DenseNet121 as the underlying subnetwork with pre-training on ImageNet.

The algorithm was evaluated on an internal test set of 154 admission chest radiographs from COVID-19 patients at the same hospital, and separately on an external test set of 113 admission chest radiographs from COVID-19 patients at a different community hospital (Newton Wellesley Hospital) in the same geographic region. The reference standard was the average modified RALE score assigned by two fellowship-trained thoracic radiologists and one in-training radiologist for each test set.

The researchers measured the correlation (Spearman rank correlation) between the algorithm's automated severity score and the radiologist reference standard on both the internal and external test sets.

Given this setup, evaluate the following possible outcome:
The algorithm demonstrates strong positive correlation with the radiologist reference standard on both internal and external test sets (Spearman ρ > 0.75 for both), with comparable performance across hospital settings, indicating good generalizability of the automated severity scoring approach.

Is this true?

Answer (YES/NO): YES